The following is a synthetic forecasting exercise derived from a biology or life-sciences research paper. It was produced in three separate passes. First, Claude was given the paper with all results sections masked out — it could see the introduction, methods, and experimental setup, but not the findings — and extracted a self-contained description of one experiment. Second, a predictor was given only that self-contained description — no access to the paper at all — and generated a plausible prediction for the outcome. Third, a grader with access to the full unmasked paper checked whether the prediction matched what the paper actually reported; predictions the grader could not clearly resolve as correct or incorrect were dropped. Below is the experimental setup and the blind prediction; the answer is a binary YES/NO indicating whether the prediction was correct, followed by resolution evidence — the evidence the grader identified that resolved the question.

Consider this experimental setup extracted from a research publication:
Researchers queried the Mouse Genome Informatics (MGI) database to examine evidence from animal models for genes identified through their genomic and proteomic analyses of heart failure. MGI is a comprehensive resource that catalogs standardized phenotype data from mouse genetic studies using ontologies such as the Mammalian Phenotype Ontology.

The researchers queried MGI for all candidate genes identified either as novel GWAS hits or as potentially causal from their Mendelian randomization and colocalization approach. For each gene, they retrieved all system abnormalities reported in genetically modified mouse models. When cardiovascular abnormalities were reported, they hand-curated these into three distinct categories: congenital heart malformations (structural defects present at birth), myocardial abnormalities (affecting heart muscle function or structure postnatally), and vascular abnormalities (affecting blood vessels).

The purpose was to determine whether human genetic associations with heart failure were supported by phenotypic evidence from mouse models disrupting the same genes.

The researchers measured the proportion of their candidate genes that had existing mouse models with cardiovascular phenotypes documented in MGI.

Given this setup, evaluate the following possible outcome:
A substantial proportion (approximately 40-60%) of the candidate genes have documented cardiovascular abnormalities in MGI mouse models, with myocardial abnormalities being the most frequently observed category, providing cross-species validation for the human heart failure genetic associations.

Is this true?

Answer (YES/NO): YES